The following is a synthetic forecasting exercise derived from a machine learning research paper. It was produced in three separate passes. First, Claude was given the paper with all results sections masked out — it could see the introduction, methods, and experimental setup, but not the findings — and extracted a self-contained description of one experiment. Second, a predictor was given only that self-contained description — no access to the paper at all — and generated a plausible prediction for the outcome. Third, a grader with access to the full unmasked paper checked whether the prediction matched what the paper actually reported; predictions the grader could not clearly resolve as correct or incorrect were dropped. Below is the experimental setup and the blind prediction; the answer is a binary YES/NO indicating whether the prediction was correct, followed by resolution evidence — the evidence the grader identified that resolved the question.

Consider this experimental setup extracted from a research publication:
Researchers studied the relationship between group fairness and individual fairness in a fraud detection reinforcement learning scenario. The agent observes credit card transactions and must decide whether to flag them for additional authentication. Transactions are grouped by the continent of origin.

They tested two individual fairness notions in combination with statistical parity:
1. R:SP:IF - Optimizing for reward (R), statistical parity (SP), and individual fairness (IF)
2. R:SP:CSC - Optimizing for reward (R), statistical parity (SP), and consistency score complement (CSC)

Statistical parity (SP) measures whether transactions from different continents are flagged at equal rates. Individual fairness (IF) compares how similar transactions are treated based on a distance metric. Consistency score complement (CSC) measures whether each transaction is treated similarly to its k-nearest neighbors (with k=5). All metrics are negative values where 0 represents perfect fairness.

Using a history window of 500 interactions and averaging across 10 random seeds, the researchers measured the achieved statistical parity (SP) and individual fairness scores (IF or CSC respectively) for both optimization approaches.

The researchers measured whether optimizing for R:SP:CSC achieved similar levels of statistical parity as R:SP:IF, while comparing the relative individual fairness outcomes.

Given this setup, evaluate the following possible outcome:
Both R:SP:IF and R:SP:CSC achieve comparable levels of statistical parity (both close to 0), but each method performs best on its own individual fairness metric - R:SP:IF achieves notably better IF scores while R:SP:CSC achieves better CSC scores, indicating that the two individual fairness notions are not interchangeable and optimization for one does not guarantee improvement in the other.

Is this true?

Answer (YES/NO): YES